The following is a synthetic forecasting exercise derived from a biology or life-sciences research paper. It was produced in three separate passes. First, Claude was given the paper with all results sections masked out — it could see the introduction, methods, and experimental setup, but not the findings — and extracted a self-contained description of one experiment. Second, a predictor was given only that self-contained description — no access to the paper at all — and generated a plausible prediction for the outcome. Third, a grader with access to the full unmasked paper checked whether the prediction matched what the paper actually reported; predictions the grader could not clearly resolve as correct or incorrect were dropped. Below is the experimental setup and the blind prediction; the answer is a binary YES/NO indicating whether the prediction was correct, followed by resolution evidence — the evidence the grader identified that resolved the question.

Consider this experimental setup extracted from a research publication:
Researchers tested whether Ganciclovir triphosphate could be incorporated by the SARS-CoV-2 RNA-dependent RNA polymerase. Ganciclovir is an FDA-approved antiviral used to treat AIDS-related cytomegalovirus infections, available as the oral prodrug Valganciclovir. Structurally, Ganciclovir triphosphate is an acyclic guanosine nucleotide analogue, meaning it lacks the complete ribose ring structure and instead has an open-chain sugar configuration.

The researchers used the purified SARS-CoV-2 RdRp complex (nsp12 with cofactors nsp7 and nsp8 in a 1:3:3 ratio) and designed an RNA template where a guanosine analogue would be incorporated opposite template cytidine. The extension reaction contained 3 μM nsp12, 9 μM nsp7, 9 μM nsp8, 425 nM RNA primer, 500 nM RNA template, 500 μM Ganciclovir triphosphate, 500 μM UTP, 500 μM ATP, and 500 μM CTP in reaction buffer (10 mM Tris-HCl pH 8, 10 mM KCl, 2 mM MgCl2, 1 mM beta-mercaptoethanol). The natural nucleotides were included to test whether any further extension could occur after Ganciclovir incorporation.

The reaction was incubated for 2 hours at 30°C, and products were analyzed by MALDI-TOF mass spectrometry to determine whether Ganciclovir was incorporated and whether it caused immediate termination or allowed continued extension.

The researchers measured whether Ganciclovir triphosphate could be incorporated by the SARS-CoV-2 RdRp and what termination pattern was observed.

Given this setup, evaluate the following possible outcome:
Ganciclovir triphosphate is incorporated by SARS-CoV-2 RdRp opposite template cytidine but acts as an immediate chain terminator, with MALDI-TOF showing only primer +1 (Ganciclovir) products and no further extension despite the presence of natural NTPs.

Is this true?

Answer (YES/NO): YES